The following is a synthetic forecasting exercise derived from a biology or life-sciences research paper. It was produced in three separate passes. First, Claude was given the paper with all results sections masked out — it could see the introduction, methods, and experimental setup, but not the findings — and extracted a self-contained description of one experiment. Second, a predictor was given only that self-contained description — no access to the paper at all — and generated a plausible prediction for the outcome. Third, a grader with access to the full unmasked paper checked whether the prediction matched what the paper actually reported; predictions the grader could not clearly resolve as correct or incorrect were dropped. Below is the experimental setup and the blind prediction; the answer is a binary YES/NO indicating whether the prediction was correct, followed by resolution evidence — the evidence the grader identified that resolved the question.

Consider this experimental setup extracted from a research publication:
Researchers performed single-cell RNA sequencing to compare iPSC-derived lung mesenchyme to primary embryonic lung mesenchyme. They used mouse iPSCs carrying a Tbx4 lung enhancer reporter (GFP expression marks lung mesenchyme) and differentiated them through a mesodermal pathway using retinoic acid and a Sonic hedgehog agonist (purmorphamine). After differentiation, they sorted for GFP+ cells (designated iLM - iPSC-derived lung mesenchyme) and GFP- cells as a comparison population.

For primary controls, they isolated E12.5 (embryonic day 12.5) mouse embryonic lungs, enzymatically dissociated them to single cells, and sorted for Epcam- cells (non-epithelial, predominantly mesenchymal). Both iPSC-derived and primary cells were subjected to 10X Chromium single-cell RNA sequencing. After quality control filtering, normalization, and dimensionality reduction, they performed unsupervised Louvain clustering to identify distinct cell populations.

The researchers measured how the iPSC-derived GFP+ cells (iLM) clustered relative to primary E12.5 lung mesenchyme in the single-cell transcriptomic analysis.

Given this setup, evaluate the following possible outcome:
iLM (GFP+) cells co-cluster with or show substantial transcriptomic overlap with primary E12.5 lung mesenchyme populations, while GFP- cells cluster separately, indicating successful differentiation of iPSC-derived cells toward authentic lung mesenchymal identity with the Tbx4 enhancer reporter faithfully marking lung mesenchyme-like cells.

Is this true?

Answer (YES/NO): YES